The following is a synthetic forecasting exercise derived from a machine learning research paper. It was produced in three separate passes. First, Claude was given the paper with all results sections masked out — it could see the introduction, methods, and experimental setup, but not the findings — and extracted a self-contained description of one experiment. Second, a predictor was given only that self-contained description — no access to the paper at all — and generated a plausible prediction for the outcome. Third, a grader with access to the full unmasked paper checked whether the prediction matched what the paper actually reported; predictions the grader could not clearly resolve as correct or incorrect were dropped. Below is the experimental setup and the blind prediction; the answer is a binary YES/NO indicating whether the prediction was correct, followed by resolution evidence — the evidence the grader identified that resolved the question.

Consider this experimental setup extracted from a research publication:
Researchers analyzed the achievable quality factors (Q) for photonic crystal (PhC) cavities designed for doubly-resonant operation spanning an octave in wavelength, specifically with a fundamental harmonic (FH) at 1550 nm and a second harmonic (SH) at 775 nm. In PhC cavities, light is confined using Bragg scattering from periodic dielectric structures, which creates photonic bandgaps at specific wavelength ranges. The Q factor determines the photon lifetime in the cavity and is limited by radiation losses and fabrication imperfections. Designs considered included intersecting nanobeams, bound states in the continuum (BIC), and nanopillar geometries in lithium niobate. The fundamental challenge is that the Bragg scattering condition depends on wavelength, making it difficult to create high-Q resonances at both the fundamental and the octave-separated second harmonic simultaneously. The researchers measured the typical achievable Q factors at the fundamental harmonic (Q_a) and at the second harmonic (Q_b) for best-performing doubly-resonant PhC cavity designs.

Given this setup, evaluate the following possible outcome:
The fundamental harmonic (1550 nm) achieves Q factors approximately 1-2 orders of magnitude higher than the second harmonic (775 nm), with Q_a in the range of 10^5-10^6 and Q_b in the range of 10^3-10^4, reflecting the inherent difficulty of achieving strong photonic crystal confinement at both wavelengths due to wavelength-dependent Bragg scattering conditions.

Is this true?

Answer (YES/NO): NO